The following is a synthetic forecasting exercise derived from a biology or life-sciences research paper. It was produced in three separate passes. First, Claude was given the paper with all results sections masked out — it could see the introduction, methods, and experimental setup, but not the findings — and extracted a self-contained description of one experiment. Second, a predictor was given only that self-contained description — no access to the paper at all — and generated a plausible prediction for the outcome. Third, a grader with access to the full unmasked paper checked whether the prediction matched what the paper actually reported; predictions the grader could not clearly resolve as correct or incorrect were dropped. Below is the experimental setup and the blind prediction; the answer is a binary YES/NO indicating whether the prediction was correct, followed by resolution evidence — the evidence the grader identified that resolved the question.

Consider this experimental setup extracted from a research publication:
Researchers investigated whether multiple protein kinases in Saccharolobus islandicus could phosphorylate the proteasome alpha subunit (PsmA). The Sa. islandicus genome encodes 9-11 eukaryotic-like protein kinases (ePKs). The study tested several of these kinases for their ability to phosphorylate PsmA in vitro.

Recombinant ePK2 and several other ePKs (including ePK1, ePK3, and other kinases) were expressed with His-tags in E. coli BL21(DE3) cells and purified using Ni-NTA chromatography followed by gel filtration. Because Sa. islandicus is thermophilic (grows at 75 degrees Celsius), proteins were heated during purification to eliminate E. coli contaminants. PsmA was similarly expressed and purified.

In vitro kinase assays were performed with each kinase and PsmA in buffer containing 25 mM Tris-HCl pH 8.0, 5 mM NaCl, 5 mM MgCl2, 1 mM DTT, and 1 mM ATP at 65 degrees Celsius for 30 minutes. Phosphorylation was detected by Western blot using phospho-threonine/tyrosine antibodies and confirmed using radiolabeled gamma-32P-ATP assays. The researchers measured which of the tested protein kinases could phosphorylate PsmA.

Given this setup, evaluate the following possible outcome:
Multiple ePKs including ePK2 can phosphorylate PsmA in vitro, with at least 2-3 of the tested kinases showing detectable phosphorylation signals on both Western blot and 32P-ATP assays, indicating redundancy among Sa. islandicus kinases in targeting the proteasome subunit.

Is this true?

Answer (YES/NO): NO